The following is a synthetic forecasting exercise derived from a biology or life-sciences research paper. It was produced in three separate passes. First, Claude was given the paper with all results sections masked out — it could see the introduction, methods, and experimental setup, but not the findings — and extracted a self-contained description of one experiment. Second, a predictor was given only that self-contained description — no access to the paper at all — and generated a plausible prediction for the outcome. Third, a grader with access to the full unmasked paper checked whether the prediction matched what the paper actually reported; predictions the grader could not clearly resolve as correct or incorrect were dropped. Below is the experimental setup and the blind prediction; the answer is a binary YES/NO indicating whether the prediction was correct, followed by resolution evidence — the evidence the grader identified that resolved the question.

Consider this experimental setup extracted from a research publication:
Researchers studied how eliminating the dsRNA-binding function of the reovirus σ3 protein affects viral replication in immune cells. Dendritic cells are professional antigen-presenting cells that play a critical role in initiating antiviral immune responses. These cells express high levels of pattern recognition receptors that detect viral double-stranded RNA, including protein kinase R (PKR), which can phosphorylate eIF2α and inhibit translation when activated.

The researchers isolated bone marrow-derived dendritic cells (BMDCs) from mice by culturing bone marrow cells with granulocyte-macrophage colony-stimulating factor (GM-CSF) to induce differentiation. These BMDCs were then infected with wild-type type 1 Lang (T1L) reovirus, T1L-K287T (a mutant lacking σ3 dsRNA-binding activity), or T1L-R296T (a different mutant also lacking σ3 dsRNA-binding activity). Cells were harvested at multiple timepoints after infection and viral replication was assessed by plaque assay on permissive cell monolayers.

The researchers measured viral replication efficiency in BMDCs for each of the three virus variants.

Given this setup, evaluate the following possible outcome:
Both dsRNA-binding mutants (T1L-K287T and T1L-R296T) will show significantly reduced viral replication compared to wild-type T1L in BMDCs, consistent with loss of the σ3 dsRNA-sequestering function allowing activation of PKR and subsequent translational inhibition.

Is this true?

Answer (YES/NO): YES